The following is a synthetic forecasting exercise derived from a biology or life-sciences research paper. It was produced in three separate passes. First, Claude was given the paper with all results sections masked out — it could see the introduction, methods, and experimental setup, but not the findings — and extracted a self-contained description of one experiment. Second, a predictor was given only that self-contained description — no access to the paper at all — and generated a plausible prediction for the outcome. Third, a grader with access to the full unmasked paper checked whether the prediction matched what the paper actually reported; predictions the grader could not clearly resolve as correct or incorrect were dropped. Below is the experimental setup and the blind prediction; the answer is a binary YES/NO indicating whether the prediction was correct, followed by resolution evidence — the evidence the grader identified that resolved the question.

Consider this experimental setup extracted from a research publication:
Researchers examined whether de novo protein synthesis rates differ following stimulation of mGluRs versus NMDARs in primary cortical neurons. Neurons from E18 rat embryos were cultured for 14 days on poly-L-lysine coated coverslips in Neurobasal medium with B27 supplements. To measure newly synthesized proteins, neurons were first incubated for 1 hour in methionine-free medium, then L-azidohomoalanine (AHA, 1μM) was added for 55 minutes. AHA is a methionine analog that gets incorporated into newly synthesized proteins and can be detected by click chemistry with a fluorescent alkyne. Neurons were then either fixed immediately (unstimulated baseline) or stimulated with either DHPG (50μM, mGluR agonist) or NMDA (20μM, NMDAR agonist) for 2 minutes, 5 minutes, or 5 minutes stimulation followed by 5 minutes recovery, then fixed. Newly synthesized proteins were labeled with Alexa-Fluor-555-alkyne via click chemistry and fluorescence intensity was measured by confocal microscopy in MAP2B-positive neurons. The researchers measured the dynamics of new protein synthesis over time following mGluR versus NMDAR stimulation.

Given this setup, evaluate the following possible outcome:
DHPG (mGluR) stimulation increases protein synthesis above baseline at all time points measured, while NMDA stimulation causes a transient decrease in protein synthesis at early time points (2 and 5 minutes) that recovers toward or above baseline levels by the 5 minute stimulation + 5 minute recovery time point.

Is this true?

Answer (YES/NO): NO